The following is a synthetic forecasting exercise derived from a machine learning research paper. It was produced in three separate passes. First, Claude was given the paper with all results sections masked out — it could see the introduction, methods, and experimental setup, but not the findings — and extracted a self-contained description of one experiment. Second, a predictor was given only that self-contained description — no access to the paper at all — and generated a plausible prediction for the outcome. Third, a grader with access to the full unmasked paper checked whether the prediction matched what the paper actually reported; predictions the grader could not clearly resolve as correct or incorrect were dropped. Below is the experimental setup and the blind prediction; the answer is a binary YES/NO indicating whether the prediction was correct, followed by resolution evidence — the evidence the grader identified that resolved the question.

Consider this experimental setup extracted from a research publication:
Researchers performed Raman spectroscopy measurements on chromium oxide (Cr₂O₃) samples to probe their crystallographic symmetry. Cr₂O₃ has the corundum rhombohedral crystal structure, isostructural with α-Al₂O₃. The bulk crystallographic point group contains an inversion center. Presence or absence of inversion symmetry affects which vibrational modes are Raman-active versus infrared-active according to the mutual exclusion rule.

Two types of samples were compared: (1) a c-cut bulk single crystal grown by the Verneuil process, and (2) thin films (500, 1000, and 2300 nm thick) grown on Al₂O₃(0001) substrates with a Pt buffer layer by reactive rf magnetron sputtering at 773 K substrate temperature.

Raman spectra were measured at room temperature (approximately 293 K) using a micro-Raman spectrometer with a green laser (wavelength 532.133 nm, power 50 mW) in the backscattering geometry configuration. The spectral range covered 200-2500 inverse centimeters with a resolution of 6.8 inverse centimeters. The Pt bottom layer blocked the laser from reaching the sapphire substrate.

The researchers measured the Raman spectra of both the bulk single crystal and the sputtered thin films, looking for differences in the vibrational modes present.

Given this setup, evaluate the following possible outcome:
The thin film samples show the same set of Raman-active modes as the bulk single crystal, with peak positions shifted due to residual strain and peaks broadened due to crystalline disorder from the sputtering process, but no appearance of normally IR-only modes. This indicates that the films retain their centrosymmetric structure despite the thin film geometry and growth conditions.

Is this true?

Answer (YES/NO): NO